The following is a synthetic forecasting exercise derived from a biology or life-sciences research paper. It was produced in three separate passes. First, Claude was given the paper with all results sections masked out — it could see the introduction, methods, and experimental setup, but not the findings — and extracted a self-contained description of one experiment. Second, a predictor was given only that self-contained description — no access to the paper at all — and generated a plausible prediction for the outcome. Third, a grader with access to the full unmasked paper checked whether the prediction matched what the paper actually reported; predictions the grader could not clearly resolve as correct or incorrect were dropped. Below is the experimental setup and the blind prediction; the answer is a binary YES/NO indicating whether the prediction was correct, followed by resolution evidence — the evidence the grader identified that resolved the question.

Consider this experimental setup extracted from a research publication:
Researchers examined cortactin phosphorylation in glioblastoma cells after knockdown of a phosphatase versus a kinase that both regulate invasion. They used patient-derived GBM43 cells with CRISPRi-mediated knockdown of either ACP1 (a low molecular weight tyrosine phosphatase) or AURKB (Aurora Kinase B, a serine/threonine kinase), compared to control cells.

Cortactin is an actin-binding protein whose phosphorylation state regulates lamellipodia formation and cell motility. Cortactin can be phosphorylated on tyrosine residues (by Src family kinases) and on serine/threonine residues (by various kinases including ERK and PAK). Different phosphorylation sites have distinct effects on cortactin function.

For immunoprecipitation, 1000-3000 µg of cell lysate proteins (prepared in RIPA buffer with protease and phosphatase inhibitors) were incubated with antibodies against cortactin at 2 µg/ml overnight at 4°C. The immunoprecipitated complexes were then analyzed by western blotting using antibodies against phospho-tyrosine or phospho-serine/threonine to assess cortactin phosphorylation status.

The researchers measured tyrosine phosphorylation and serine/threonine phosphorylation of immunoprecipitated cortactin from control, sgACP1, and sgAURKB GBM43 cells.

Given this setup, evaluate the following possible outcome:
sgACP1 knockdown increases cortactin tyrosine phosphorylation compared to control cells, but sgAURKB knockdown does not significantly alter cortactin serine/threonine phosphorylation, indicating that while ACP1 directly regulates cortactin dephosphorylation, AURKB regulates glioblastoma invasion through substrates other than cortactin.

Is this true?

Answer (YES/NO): NO